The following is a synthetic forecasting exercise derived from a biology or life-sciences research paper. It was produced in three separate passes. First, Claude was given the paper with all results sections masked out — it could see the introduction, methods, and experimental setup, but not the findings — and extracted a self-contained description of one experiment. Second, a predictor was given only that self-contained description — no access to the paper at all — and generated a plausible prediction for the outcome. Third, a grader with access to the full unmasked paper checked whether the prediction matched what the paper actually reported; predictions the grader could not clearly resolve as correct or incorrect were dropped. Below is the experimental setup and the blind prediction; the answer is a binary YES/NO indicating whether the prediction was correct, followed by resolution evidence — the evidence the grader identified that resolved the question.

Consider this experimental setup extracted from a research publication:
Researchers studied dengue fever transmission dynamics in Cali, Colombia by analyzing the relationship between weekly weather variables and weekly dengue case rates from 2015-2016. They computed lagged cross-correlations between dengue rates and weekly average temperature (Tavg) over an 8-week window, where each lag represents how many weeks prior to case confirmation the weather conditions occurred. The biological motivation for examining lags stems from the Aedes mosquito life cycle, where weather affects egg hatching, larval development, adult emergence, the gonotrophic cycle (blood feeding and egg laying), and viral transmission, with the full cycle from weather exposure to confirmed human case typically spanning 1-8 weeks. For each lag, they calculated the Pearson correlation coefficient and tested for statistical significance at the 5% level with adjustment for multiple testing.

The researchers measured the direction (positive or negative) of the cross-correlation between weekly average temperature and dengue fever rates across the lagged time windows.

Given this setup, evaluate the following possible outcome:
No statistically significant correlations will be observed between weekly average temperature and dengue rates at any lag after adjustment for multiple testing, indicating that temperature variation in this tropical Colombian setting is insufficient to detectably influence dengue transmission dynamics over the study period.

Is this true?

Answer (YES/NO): NO